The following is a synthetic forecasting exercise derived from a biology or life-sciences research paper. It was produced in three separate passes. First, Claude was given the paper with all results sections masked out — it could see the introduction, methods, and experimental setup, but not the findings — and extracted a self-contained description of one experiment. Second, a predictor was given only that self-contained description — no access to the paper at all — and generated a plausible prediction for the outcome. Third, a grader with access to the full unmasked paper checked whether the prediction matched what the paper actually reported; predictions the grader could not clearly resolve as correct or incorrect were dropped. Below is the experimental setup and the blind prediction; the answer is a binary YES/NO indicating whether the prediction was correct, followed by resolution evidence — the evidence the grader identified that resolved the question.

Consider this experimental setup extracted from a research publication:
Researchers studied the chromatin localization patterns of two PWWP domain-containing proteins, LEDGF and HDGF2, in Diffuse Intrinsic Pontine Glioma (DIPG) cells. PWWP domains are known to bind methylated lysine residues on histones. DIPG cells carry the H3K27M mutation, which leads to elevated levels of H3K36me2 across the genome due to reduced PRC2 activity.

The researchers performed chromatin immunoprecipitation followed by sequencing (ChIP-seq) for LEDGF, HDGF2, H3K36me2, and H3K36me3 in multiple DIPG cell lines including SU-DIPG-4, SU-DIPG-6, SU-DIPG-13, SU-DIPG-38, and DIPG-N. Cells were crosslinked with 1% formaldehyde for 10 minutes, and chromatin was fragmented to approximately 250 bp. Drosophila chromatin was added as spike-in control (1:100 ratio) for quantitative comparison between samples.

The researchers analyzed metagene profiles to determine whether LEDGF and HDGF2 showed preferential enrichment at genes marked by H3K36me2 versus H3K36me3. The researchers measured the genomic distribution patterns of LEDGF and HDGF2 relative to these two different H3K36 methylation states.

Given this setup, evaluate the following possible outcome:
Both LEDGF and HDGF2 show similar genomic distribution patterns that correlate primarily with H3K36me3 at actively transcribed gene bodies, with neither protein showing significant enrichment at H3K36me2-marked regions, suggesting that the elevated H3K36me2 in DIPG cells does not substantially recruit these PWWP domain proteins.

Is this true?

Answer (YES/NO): NO